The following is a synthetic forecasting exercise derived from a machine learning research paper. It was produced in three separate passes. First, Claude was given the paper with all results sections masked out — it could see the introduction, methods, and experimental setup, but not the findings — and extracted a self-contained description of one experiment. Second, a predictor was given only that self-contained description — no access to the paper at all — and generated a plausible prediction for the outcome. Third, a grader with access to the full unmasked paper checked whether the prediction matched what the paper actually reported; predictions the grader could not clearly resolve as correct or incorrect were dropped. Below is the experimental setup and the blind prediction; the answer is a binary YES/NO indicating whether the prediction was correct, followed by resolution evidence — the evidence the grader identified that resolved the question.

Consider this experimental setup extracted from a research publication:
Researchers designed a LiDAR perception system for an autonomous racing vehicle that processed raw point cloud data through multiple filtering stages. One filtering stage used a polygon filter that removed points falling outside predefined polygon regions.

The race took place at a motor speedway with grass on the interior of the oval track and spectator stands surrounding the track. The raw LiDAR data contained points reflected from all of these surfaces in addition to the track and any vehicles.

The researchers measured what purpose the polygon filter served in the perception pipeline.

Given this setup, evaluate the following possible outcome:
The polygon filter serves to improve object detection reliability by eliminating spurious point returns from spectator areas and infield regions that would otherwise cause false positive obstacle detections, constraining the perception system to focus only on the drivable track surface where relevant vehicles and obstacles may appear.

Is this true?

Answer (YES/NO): YES